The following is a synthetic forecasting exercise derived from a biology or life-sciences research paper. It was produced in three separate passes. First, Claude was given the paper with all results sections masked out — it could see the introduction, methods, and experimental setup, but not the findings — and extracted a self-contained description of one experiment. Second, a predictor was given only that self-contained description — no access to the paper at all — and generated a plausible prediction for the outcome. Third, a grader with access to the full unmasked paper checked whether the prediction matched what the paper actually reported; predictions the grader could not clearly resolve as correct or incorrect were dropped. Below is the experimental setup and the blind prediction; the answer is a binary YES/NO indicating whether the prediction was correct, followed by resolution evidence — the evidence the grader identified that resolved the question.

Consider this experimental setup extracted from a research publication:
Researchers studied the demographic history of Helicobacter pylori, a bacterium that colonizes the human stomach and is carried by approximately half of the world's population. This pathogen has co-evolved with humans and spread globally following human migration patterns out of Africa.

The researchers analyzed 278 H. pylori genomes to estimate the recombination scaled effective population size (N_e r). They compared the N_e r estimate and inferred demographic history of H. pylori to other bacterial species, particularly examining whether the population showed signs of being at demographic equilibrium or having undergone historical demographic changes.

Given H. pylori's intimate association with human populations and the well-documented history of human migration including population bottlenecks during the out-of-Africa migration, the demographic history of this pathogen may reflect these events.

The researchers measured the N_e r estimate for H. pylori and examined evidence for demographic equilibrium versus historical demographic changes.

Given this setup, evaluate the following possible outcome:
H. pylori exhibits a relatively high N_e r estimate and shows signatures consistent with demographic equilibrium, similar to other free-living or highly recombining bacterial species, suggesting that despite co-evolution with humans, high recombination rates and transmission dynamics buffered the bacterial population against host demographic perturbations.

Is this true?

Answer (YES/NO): NO